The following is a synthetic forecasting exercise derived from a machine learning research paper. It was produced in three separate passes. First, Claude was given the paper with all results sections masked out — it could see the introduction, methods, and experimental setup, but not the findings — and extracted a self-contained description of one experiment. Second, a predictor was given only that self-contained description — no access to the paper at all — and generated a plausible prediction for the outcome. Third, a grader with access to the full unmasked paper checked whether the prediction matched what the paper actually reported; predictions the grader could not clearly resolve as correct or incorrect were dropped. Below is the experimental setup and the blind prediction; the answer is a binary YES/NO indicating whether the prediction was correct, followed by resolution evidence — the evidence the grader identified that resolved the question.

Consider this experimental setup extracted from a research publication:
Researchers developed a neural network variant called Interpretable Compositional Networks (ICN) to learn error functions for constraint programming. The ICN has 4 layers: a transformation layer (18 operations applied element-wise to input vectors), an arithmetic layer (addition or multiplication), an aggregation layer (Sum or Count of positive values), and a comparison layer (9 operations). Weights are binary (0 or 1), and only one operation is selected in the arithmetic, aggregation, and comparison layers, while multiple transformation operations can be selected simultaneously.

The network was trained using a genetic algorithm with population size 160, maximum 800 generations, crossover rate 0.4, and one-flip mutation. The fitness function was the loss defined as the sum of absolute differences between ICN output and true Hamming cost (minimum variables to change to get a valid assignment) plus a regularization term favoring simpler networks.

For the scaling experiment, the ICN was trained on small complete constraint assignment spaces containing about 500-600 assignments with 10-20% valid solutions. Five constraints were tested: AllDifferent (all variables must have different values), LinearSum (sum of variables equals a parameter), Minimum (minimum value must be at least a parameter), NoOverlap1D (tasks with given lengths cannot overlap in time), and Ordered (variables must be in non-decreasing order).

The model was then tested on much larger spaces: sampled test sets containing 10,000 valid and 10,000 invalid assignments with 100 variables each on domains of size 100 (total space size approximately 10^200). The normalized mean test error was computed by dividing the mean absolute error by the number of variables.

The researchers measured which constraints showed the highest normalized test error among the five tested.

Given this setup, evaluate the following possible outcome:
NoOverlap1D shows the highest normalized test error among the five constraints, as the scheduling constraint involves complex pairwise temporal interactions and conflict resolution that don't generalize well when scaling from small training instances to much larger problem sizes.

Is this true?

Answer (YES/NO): NO